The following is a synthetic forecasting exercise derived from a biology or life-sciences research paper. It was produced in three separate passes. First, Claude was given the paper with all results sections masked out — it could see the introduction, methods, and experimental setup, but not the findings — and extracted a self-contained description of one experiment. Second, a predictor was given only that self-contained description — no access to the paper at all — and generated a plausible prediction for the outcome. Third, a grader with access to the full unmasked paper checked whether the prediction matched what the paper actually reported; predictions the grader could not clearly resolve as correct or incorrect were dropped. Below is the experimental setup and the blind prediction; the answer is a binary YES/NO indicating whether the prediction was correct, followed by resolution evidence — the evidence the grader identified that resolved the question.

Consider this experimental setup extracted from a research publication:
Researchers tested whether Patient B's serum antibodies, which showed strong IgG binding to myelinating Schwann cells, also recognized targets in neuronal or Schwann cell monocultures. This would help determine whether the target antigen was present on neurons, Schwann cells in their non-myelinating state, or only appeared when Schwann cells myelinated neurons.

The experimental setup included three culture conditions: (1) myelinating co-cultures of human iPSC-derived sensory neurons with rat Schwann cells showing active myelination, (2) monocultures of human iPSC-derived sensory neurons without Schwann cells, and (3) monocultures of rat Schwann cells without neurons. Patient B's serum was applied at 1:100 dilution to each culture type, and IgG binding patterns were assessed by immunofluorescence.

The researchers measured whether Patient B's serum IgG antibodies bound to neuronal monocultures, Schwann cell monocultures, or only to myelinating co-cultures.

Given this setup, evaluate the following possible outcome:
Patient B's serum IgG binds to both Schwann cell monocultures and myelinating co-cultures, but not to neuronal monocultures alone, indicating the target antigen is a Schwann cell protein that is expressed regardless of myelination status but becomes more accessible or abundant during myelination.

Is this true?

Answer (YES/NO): NO